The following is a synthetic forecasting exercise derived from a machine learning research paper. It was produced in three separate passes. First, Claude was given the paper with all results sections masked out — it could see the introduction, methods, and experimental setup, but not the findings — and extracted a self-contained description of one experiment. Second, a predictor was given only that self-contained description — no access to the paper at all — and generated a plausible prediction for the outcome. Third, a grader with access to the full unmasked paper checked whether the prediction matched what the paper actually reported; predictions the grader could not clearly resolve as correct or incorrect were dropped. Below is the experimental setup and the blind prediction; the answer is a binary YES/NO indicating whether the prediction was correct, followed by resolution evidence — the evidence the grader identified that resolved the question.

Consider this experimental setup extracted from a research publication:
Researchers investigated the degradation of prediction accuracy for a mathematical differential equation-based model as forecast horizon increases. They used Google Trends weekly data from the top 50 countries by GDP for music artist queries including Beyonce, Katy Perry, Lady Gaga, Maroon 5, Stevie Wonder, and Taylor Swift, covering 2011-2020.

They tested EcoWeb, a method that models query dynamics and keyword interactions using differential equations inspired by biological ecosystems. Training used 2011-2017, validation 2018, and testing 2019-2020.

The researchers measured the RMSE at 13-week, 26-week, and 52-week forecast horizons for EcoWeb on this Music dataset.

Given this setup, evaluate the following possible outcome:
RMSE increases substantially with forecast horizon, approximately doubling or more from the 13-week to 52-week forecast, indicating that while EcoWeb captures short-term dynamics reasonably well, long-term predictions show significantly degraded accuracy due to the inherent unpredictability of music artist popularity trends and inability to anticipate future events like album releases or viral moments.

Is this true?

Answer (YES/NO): NO